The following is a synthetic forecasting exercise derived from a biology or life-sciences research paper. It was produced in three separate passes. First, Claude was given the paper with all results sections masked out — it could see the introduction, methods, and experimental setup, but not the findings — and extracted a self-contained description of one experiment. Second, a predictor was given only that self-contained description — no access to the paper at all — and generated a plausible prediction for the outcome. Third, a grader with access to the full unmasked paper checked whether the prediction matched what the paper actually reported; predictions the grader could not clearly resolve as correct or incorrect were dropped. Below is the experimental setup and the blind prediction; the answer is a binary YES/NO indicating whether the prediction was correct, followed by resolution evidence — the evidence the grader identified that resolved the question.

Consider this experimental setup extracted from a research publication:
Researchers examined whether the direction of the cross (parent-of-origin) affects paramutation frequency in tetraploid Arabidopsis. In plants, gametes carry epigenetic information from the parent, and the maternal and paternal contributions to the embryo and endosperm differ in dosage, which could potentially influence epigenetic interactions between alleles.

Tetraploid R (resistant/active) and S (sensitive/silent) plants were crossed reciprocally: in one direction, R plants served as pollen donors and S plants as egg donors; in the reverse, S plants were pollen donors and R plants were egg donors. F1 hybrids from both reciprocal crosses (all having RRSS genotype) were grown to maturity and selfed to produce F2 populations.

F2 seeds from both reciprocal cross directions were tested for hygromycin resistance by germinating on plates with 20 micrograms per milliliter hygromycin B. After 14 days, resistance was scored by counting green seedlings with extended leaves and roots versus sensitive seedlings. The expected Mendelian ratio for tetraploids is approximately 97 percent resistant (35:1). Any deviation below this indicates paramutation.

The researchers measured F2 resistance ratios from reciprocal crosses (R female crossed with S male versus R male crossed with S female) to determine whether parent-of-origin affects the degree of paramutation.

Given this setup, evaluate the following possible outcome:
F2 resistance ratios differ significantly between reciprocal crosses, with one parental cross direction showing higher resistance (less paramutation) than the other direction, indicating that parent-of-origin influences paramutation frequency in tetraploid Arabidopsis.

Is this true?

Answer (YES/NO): NO